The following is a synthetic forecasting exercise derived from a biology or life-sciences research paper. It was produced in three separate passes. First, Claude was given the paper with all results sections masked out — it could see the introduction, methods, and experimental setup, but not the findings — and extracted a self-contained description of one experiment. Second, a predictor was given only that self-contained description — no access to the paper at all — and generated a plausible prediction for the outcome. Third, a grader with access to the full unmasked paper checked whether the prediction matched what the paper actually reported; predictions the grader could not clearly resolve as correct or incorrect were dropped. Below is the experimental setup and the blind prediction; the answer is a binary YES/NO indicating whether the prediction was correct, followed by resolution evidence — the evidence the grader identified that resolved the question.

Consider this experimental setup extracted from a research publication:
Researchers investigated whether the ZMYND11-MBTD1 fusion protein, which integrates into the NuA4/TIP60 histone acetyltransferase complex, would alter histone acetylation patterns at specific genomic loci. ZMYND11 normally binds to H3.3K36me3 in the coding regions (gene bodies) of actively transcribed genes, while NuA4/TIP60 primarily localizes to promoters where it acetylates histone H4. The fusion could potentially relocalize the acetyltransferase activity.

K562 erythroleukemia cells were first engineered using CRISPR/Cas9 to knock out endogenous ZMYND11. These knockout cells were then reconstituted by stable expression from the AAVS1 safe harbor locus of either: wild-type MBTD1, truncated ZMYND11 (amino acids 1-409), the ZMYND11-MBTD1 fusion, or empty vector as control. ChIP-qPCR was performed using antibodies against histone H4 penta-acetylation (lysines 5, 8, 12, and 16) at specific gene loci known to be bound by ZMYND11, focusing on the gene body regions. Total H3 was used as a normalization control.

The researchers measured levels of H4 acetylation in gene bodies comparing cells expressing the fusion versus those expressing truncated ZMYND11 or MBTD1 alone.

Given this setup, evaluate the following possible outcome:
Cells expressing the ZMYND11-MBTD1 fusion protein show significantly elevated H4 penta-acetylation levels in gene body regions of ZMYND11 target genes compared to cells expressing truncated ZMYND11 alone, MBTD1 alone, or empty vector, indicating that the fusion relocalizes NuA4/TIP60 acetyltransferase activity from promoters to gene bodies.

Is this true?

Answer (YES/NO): YES